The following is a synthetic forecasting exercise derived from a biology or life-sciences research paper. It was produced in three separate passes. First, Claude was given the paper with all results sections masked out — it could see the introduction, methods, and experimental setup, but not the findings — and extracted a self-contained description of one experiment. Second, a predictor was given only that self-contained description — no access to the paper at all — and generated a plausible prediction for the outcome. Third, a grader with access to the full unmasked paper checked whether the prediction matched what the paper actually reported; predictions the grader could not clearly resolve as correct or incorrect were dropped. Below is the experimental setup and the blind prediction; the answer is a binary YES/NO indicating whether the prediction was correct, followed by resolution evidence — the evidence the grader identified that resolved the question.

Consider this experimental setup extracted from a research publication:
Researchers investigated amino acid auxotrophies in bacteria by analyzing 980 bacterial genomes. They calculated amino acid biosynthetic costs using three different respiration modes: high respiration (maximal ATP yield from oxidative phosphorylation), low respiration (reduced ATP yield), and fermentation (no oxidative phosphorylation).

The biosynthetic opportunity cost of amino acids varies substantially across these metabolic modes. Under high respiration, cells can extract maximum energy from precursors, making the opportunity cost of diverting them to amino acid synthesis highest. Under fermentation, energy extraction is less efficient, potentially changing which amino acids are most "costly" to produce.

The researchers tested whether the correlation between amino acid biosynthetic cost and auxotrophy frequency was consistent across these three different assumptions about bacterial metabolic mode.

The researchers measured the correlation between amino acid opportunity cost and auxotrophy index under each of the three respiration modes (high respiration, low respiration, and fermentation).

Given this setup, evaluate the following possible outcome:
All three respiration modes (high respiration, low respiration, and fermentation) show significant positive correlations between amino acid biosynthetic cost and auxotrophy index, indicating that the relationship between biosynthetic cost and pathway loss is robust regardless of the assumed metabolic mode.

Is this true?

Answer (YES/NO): NO